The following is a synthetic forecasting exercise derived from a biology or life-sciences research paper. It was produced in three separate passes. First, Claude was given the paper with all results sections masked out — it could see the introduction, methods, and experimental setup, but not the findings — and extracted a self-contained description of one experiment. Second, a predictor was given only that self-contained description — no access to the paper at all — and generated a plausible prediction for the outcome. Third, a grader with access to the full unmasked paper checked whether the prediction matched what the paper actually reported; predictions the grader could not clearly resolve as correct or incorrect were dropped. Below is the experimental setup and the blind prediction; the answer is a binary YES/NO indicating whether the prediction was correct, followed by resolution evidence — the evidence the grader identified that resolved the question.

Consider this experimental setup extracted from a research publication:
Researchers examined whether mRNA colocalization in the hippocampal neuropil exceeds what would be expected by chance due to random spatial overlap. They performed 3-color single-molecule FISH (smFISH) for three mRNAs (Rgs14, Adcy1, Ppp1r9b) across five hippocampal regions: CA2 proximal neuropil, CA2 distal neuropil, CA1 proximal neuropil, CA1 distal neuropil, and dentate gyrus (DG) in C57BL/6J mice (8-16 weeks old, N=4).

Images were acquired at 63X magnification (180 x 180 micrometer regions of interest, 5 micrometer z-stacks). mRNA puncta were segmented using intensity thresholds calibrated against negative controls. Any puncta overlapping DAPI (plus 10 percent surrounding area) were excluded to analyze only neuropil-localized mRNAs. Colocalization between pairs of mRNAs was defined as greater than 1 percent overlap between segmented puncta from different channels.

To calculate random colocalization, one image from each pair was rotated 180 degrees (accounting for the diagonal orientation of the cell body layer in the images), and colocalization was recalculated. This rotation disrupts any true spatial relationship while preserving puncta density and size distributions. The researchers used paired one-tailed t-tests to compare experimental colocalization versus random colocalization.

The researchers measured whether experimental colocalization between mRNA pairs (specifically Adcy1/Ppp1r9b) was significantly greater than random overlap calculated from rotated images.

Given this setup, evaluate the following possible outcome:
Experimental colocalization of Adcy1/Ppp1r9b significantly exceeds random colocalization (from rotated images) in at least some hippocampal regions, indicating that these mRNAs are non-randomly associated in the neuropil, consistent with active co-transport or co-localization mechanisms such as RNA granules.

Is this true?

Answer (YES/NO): NO